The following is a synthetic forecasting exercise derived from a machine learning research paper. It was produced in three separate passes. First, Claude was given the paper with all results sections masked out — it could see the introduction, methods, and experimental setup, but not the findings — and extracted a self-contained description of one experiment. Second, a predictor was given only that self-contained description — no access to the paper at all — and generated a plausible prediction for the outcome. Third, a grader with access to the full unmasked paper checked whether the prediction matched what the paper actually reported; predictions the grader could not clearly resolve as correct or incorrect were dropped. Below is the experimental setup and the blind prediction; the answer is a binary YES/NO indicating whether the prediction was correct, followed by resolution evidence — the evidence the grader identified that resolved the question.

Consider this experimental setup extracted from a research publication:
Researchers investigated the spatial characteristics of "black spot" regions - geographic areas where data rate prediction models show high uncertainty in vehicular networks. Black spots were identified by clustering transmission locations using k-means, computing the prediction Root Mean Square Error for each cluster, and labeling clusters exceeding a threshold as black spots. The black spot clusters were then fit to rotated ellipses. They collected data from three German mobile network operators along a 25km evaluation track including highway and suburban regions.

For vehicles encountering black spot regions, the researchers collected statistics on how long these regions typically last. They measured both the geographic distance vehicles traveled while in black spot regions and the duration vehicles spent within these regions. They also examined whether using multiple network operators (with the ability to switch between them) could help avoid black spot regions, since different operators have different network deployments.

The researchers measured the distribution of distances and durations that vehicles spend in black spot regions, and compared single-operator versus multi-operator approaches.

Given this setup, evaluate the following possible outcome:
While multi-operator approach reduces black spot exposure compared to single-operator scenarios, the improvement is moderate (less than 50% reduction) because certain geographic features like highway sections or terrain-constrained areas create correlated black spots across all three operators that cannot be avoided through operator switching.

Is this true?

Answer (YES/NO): NO